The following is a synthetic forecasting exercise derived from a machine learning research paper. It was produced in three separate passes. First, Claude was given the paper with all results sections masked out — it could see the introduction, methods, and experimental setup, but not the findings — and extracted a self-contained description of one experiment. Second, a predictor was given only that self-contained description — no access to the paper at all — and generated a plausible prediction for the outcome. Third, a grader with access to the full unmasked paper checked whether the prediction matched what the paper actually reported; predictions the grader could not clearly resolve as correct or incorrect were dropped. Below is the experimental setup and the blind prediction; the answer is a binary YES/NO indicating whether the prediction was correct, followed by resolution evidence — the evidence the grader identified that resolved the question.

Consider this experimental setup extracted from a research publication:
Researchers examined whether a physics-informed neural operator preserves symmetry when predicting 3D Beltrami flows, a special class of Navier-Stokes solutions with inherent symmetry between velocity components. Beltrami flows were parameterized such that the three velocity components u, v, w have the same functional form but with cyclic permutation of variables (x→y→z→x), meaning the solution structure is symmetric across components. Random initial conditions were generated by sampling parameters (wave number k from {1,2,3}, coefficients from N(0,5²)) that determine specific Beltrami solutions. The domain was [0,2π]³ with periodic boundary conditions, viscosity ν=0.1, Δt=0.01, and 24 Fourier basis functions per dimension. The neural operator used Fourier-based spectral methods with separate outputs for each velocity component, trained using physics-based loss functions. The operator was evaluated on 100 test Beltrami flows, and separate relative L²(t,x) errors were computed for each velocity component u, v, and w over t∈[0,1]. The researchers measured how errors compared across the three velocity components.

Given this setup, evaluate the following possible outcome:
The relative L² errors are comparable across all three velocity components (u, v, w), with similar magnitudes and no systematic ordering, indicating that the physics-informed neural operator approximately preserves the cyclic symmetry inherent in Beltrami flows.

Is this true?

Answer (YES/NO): YES